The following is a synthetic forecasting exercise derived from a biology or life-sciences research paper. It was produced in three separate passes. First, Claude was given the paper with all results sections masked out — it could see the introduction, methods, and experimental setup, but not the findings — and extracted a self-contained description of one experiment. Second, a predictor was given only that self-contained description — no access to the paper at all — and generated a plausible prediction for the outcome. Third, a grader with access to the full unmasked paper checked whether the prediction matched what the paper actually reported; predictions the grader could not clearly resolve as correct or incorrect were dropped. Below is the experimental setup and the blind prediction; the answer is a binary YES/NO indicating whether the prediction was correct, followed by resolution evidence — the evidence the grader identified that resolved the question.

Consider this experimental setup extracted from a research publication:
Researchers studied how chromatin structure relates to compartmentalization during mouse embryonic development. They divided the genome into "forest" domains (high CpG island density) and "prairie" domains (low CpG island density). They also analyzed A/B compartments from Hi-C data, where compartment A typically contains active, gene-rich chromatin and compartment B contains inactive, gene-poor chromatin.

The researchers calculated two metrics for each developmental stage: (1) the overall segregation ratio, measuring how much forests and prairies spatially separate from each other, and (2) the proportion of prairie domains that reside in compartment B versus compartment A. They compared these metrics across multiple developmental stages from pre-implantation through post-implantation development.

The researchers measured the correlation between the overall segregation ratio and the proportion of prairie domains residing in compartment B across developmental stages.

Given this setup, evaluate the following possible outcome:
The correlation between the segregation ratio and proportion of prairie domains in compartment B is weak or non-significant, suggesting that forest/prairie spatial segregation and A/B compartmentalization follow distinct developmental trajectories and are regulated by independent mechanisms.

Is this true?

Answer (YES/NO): NO